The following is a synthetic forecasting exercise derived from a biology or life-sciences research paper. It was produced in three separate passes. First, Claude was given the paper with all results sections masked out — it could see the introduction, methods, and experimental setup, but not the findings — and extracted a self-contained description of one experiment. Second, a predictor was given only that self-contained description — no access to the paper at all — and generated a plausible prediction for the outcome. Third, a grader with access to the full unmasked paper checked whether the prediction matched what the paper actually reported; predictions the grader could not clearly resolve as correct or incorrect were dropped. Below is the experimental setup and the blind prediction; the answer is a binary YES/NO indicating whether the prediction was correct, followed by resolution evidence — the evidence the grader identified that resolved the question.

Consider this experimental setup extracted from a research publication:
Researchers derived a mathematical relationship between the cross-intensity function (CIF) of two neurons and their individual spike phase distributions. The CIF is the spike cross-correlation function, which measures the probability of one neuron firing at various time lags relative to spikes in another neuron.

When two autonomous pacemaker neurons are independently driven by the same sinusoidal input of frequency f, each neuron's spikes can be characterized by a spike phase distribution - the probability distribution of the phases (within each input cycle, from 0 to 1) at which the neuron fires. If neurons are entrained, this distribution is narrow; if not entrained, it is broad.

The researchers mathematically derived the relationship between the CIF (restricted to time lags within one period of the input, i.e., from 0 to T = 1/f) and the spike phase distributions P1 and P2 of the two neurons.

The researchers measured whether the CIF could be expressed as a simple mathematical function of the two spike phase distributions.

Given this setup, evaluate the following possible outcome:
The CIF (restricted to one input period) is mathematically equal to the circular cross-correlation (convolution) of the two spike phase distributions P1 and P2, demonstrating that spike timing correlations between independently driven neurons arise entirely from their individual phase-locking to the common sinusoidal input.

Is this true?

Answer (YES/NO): YES